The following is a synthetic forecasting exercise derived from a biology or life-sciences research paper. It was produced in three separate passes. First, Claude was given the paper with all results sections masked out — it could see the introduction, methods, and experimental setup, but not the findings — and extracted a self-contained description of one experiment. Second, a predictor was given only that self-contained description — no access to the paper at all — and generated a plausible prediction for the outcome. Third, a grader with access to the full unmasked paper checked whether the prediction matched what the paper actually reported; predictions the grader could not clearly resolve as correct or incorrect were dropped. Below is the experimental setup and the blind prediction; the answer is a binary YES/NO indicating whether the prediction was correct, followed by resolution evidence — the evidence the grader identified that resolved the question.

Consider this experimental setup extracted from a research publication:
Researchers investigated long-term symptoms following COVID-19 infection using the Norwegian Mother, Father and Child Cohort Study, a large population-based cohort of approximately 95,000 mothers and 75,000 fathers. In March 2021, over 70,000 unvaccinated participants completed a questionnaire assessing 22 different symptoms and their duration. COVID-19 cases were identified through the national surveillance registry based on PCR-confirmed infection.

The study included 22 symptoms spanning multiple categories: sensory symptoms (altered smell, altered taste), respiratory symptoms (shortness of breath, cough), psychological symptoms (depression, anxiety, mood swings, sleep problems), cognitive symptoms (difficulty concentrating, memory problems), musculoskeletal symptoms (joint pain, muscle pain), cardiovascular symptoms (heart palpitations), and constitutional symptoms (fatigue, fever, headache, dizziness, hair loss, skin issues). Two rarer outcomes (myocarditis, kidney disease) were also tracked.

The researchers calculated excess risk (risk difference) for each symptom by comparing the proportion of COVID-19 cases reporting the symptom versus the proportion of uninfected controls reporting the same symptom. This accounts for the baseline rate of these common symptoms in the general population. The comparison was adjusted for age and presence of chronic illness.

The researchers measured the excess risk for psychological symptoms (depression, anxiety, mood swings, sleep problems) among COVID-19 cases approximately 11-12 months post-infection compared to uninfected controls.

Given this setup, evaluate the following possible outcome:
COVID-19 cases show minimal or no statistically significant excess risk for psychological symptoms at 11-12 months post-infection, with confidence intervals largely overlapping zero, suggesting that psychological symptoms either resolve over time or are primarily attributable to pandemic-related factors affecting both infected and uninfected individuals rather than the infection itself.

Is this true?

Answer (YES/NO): YES